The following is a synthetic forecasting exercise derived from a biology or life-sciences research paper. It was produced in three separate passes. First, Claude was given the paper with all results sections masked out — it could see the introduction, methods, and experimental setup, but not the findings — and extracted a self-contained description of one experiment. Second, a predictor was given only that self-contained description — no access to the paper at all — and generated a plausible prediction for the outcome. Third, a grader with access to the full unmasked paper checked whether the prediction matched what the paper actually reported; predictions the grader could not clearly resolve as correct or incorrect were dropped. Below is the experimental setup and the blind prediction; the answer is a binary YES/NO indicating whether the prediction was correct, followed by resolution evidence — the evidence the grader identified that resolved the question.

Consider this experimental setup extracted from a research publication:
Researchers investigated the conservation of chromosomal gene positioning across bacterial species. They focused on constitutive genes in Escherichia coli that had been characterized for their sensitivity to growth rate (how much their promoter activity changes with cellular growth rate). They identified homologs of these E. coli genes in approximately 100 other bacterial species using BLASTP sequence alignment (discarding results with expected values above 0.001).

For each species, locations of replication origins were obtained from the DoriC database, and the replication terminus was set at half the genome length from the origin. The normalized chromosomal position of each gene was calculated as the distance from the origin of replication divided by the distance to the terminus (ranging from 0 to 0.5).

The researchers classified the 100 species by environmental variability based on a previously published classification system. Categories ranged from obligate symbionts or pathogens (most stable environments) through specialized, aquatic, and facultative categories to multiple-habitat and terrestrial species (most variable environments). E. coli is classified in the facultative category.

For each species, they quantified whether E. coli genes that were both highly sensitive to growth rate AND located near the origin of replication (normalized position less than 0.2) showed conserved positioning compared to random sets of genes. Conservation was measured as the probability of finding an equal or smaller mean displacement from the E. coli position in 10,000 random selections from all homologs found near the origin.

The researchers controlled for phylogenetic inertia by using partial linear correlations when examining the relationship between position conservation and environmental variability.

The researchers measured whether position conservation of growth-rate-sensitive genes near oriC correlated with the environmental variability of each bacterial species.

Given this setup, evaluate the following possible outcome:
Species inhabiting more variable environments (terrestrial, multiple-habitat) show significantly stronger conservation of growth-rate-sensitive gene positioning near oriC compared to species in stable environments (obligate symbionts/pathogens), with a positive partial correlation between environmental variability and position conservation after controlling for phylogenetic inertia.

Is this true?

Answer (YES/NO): NO